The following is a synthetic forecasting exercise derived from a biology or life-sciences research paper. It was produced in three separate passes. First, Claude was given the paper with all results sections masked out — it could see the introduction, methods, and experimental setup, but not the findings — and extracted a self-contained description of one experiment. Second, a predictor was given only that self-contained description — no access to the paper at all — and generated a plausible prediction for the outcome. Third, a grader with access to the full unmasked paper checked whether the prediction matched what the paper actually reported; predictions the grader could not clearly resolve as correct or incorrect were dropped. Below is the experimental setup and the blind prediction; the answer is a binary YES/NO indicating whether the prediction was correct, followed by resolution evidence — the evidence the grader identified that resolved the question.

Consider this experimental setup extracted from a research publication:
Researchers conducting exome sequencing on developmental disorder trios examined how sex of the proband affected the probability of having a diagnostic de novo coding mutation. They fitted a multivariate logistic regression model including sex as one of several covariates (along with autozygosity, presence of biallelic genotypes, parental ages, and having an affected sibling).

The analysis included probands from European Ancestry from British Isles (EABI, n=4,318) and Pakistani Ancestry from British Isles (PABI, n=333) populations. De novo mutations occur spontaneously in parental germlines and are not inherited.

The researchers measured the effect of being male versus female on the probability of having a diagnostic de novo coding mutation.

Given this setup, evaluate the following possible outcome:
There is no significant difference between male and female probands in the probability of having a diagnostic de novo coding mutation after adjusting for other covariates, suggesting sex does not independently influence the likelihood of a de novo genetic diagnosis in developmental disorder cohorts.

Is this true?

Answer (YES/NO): NO